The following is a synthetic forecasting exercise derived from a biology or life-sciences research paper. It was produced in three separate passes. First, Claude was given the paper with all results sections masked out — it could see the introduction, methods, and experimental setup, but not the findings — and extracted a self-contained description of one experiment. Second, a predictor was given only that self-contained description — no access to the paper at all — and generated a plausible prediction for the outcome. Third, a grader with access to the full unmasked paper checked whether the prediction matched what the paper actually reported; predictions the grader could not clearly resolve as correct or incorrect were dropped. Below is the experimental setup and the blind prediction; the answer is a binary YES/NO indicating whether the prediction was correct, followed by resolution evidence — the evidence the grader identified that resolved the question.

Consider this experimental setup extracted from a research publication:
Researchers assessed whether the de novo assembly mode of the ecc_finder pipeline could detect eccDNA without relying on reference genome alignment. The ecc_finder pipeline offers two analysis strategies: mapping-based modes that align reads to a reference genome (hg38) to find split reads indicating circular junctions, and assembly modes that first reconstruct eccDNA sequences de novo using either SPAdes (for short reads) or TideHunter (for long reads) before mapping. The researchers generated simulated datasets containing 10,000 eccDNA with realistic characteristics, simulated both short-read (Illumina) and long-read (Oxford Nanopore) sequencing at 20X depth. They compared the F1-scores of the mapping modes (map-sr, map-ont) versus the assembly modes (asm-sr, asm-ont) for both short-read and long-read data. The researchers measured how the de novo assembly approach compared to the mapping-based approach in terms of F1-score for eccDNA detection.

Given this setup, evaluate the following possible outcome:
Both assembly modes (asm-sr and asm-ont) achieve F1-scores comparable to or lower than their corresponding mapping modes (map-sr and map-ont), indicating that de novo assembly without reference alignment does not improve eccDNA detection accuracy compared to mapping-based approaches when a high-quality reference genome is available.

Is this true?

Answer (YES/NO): YES